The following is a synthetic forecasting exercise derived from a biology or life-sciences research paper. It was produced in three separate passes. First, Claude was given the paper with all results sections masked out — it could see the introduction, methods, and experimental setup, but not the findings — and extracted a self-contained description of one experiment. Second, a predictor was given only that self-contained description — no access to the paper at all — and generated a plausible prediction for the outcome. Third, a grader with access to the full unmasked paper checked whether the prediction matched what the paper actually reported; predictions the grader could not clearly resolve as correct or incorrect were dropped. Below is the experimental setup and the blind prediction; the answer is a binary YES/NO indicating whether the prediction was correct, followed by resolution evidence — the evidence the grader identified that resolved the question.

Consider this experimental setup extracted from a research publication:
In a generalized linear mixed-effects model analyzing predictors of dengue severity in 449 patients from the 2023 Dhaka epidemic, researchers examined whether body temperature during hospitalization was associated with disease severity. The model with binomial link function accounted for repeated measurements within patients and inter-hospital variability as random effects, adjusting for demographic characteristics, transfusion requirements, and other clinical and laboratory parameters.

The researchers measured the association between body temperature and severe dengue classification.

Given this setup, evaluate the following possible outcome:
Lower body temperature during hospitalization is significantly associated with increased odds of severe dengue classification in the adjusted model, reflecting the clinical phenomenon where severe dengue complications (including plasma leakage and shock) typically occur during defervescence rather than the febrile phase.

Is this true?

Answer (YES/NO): YES